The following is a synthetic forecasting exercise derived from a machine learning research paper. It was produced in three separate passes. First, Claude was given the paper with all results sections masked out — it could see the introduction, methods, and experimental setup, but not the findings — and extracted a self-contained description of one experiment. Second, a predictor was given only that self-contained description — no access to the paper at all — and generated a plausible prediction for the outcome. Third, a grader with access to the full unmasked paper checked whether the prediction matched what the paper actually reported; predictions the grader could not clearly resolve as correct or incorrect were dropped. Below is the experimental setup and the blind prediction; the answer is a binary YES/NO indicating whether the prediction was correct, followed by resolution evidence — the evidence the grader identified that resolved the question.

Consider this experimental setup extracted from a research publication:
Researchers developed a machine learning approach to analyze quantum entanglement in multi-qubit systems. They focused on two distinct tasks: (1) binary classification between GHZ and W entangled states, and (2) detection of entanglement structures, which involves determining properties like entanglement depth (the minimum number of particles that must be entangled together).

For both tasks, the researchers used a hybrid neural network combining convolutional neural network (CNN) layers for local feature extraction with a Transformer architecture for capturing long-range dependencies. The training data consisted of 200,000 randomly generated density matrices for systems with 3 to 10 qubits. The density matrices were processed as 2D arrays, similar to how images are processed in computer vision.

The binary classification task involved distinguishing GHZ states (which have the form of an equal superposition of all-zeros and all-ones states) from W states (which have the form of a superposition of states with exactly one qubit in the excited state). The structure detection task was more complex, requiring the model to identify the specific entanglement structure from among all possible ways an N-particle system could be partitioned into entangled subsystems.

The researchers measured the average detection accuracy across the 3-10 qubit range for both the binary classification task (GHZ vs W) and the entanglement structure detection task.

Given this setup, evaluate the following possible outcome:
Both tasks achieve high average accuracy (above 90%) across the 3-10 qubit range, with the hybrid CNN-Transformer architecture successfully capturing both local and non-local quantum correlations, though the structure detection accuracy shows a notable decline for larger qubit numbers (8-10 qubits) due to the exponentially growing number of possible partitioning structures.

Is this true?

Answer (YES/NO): YES